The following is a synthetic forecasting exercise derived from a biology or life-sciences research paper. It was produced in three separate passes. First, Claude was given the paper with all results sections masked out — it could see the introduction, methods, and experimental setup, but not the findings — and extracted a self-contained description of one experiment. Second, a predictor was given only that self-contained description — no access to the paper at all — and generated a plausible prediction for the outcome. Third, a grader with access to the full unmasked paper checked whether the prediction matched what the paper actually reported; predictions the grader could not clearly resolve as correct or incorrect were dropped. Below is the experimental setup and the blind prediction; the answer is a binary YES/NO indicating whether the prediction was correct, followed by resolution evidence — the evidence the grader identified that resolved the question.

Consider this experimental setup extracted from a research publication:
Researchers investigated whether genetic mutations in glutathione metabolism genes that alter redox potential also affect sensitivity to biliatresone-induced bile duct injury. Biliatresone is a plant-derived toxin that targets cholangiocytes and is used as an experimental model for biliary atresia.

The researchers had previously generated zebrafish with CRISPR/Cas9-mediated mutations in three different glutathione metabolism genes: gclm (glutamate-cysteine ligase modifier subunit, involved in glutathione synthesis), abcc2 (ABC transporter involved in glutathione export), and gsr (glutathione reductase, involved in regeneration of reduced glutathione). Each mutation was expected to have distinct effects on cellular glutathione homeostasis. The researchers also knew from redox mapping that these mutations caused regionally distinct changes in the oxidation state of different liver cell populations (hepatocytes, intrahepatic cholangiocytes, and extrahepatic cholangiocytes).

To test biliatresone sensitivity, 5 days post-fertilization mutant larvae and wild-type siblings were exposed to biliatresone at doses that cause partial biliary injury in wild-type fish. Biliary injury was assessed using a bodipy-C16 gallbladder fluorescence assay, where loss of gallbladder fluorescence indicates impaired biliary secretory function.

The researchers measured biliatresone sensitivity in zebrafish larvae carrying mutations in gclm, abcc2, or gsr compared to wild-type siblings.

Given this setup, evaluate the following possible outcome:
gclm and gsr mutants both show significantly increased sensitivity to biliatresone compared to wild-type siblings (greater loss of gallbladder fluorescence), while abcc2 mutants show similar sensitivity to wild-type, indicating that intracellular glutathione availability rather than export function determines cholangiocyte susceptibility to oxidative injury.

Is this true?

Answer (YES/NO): NO